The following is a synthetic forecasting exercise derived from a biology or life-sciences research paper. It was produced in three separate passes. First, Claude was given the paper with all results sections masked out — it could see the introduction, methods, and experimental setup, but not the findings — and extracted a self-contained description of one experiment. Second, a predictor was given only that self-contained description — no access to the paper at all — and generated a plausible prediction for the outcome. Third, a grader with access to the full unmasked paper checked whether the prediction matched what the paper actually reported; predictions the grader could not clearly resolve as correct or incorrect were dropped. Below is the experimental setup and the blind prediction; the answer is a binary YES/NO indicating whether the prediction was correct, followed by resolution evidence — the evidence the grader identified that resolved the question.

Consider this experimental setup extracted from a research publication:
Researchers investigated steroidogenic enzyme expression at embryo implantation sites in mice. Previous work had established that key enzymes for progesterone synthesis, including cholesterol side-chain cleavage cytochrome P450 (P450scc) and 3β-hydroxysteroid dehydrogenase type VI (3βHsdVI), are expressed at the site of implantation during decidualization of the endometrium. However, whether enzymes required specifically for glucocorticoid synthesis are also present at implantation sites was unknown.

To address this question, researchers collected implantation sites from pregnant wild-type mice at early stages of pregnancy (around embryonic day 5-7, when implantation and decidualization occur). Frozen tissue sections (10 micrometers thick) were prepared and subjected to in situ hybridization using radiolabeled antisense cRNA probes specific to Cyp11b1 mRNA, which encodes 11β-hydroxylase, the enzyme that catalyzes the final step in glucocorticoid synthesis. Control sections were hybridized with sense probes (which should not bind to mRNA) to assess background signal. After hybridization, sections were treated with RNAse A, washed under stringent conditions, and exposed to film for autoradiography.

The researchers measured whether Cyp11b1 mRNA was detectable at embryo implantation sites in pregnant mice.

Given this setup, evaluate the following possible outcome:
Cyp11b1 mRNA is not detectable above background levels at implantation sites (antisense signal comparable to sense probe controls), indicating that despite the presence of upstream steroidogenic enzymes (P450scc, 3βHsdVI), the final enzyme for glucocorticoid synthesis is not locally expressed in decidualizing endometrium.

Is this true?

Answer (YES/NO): NO